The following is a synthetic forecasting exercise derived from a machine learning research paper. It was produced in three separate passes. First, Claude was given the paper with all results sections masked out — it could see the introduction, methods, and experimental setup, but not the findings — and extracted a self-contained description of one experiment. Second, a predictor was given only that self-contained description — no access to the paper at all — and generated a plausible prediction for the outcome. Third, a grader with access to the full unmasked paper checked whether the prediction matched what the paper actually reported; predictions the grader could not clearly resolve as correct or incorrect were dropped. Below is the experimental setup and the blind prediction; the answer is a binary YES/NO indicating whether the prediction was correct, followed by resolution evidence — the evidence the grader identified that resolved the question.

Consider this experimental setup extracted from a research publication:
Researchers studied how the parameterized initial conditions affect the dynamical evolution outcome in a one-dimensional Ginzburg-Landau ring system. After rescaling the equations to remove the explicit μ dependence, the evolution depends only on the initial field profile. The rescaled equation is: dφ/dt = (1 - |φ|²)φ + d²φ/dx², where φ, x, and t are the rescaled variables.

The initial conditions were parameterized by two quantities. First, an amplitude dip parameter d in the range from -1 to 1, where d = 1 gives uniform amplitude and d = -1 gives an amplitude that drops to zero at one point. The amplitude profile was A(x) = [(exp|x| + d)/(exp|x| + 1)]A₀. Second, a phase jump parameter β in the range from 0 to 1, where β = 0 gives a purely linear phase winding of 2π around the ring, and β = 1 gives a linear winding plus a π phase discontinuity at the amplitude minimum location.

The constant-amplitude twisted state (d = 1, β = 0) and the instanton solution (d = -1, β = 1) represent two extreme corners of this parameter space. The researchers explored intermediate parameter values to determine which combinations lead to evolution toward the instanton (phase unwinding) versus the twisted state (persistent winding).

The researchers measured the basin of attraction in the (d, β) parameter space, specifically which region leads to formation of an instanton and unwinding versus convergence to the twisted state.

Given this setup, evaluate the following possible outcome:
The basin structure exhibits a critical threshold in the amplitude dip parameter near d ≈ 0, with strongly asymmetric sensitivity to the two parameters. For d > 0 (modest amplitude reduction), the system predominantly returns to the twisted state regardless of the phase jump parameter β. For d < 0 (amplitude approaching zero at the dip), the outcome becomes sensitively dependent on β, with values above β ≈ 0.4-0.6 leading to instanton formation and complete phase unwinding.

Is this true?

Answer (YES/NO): NO